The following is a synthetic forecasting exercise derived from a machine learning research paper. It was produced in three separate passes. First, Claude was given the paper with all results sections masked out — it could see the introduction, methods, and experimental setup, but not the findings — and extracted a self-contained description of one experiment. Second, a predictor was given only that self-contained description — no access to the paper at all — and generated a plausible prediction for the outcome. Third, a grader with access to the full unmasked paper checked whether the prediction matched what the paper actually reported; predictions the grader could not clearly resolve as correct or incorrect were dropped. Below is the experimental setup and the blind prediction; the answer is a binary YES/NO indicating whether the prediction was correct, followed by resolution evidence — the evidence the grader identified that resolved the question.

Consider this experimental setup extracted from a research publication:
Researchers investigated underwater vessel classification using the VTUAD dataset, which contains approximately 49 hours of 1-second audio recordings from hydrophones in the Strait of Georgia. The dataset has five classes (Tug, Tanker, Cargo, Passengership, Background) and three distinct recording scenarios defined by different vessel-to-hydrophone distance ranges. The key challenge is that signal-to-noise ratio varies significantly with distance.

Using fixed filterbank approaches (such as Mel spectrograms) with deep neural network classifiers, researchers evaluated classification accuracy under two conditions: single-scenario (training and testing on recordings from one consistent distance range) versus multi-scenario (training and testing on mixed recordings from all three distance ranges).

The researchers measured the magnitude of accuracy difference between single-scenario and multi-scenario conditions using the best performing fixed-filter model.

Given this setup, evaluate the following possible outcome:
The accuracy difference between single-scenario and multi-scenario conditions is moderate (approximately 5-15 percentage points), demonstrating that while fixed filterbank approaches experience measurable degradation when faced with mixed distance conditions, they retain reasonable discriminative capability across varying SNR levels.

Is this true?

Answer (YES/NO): YES